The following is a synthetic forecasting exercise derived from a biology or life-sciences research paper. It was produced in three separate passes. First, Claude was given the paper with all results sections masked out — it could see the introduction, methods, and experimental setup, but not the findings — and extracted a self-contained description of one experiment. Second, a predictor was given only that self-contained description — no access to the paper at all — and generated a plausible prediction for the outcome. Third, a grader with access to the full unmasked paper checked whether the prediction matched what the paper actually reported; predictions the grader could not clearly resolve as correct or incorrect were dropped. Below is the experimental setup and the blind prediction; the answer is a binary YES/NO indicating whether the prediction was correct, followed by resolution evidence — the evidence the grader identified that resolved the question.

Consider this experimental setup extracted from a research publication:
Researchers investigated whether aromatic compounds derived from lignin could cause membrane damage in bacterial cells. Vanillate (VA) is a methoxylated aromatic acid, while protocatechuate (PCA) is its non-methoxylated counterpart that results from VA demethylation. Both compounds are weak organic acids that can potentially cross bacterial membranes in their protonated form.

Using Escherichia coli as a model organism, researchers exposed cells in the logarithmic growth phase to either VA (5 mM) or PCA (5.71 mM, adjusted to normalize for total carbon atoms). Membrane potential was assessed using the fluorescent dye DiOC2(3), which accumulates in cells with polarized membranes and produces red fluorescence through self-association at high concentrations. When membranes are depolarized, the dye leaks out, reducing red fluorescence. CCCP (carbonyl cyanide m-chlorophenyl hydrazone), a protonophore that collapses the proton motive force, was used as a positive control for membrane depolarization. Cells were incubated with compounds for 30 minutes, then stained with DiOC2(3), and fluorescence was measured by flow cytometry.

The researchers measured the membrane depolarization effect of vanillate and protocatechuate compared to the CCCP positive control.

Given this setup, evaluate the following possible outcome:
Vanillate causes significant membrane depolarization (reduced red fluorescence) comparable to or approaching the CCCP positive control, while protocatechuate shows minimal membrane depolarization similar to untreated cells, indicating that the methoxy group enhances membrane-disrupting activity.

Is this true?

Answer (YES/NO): NO